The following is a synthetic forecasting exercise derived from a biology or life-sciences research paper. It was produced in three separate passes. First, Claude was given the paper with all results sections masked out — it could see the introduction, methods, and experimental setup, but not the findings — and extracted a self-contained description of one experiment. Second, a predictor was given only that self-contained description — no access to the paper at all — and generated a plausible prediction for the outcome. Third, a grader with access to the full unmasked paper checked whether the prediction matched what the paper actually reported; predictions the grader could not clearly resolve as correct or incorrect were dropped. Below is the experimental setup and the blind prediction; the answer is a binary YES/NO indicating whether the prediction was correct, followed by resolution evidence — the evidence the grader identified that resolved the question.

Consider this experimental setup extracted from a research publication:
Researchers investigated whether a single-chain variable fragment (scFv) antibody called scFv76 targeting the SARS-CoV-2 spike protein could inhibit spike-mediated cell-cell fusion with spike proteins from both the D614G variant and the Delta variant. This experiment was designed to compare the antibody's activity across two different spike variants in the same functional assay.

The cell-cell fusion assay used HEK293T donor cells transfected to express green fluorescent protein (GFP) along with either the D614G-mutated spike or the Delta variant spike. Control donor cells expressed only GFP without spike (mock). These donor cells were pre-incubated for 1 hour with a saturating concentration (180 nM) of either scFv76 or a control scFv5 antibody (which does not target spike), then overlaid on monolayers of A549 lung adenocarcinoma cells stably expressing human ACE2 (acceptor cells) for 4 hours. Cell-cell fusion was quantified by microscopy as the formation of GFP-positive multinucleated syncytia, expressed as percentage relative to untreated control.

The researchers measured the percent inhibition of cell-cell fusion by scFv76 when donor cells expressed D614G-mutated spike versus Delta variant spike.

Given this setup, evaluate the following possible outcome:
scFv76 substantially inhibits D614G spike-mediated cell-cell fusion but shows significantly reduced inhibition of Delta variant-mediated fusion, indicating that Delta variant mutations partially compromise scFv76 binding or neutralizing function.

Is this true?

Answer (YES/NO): NO